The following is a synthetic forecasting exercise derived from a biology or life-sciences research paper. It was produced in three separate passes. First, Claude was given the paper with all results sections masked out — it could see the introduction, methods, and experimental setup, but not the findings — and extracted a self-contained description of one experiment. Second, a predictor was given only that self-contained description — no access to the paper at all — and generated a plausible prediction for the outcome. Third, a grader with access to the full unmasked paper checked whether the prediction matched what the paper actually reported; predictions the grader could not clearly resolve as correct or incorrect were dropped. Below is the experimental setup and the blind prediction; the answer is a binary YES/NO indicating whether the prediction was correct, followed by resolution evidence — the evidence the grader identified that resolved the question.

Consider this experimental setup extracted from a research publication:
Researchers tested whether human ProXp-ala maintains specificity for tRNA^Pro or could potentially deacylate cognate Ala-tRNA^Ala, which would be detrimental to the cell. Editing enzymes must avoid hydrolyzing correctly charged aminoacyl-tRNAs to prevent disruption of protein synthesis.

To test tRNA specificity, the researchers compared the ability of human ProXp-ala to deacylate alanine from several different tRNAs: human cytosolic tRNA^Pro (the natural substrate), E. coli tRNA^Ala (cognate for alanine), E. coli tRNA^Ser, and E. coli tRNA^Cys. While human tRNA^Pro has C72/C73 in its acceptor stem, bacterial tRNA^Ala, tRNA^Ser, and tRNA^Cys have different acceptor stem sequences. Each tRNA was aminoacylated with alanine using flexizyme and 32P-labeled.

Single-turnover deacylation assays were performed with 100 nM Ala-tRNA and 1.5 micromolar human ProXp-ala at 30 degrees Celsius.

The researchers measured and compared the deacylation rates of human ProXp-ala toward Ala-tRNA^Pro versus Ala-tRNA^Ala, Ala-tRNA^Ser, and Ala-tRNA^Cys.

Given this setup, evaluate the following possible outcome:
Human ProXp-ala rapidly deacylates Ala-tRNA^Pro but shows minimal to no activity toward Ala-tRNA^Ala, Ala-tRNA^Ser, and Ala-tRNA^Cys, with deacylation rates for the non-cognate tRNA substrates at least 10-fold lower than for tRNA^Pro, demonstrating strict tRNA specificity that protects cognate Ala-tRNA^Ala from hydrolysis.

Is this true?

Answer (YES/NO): YES